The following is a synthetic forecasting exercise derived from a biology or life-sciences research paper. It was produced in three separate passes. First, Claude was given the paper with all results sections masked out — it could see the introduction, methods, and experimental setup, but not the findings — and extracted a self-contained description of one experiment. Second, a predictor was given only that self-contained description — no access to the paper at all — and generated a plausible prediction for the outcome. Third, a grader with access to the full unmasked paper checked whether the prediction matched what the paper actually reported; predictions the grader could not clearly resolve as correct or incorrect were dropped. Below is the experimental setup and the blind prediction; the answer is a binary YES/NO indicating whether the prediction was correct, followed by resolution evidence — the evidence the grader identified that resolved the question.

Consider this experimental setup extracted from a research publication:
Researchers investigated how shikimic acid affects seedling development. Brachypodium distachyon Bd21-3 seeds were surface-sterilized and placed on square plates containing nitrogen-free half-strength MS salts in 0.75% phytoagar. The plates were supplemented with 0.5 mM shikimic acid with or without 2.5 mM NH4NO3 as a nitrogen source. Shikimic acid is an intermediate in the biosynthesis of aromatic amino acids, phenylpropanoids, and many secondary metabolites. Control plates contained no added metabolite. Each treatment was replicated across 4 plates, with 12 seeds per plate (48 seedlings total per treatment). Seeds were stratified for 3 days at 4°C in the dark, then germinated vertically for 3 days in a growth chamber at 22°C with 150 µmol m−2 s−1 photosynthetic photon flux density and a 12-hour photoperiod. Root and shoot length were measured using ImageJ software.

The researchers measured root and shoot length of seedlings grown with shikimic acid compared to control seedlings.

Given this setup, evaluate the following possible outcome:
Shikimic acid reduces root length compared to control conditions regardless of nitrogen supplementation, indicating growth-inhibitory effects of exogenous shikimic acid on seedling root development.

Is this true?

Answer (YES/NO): NO